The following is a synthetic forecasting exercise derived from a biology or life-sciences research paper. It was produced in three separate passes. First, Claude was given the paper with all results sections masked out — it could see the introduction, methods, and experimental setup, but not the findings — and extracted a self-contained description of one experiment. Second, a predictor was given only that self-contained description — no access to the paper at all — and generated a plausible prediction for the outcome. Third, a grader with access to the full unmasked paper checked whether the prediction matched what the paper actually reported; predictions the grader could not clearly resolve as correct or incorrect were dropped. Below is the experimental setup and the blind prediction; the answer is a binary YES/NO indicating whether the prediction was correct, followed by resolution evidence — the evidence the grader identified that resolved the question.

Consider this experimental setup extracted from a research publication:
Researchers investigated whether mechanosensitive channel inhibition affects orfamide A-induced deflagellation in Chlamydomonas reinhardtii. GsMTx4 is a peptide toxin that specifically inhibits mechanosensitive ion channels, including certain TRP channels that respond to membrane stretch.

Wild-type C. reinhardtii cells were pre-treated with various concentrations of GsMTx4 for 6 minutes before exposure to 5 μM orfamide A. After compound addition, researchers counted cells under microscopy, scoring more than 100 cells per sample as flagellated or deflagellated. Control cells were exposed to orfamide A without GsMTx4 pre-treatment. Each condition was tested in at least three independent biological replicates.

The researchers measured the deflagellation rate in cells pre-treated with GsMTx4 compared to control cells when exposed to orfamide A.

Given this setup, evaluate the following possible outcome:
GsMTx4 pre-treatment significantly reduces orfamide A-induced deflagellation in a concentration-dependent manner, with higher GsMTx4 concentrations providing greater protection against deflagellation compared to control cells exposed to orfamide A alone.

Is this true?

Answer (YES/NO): NO